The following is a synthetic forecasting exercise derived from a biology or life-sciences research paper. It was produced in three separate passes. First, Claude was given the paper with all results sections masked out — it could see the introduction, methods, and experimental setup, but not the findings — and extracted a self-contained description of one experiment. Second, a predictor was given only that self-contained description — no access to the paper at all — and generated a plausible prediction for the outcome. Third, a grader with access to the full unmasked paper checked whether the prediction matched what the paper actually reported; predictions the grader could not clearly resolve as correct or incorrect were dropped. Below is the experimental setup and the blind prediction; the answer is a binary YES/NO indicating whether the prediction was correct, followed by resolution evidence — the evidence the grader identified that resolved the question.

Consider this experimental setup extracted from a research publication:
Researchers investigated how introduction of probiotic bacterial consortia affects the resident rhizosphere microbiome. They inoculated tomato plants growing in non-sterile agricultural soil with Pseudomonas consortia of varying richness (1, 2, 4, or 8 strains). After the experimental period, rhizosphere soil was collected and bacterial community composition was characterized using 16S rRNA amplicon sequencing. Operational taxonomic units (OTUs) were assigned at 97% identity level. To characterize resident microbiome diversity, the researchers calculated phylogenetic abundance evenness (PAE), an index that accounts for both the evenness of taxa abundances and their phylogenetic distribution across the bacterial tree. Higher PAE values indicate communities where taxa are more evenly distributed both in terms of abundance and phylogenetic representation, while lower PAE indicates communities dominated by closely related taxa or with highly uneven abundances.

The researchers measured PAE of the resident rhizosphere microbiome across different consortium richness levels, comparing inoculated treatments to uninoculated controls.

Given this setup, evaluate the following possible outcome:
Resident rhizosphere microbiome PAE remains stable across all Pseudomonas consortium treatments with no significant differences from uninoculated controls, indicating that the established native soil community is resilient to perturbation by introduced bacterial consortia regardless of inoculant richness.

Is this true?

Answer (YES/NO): NO